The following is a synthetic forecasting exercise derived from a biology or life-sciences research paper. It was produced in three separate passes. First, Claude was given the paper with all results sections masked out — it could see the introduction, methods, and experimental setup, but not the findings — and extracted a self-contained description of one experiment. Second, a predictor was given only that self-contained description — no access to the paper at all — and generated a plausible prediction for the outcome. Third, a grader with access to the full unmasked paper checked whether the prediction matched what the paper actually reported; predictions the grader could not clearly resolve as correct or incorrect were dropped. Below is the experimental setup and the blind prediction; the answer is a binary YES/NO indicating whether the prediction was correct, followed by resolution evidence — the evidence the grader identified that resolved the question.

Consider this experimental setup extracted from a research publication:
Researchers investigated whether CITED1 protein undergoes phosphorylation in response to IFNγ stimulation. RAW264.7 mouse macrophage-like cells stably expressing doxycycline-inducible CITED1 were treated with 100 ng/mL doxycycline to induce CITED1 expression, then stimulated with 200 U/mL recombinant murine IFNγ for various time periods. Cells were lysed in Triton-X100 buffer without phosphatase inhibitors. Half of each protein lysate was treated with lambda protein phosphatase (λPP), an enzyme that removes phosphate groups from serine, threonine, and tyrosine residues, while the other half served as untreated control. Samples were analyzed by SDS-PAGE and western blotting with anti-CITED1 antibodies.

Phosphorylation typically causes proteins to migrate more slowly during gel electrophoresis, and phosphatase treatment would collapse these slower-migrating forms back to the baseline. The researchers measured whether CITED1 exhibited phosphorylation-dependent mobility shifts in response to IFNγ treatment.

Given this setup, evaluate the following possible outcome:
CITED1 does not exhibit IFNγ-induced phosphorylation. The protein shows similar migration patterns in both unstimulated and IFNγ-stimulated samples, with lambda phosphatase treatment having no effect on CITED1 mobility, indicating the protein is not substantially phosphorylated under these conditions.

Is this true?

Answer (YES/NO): NO